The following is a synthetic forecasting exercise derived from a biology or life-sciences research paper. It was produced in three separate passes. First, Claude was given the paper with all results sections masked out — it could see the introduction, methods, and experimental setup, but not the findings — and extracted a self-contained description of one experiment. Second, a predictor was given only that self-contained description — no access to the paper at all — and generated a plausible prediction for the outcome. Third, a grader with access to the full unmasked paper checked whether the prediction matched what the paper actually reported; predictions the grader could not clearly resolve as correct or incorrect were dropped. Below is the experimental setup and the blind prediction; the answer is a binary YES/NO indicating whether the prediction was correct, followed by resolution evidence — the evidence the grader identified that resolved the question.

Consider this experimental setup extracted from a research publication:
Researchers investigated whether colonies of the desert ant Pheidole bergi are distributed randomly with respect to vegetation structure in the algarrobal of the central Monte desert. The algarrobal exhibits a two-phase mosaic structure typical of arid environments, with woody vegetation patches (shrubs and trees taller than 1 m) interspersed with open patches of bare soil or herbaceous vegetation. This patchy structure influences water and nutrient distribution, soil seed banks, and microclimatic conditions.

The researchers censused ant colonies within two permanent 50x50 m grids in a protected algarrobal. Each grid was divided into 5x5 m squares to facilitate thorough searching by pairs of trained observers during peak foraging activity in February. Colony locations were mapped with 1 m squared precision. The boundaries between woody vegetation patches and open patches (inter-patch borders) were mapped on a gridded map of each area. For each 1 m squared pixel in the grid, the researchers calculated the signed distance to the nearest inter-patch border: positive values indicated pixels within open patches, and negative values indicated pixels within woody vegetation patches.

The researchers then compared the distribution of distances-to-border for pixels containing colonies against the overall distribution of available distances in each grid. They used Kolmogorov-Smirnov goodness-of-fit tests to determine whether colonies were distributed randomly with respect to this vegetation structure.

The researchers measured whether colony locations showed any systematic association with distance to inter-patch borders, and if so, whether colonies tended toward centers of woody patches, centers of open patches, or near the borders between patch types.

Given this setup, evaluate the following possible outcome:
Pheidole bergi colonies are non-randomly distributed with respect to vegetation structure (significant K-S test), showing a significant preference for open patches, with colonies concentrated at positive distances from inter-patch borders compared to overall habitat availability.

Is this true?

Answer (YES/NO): NO